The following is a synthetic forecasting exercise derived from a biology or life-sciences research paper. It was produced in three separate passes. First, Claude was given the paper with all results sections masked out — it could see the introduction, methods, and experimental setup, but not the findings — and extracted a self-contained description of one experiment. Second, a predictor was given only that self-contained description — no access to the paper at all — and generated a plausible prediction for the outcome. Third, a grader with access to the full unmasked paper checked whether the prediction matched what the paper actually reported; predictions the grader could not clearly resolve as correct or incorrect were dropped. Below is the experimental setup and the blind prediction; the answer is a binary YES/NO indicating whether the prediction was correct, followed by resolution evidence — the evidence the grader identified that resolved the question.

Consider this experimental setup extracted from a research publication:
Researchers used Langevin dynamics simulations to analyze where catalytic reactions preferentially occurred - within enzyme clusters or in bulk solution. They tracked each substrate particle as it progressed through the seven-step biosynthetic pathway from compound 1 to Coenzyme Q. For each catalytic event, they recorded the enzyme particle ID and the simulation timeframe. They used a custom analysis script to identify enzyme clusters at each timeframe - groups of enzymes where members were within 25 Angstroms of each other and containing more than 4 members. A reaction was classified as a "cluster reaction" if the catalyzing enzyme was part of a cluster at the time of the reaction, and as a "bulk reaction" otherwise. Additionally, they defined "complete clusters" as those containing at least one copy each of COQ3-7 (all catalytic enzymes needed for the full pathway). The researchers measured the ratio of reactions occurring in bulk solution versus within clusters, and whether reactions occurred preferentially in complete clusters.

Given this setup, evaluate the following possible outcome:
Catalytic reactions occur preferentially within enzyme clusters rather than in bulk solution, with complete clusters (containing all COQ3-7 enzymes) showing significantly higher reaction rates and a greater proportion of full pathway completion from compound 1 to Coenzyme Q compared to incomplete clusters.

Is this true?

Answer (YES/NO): YES